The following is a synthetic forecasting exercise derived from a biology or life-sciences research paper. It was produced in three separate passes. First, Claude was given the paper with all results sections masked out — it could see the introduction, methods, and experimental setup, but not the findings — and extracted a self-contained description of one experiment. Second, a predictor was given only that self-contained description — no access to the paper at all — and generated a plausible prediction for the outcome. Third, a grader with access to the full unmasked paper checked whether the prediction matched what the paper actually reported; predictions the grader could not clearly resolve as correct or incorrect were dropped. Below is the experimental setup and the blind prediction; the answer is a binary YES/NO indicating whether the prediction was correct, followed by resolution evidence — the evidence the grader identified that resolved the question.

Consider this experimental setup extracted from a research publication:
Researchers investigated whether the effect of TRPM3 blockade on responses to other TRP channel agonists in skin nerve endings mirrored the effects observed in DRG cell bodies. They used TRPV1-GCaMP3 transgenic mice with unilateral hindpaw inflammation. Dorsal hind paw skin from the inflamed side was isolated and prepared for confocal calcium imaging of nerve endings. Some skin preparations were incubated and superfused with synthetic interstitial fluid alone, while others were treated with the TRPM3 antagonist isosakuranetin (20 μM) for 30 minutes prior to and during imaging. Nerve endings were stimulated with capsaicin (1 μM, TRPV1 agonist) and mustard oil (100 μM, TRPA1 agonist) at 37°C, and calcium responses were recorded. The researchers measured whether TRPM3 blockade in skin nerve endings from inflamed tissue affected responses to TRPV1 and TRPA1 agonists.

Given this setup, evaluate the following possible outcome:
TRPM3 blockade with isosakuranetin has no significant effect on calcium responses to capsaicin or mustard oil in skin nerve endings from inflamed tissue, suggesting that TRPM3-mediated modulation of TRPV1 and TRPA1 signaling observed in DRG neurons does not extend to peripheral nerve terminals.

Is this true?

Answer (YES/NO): NO